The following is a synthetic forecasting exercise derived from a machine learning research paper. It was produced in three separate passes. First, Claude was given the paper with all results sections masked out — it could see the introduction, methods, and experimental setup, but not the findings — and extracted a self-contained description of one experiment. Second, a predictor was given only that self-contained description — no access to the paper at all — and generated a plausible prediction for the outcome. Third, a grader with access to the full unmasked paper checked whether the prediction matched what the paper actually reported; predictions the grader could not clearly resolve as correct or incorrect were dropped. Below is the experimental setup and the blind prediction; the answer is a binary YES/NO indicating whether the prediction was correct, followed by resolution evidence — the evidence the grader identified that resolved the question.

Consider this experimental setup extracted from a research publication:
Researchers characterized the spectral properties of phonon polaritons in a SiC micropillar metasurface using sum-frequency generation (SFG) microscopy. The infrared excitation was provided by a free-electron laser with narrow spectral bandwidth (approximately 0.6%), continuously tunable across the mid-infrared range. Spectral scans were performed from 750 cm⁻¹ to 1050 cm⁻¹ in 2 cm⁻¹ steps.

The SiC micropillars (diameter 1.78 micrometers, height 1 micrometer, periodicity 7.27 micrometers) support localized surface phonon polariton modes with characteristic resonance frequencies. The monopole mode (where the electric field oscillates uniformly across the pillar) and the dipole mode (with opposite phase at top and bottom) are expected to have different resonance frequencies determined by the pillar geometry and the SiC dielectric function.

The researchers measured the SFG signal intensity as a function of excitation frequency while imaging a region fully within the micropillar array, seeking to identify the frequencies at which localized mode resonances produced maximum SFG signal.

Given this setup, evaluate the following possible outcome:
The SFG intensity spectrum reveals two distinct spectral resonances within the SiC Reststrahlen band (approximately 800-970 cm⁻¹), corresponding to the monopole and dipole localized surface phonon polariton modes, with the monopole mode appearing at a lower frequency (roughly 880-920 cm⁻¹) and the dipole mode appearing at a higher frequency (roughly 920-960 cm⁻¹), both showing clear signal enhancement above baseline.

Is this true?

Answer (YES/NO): NO